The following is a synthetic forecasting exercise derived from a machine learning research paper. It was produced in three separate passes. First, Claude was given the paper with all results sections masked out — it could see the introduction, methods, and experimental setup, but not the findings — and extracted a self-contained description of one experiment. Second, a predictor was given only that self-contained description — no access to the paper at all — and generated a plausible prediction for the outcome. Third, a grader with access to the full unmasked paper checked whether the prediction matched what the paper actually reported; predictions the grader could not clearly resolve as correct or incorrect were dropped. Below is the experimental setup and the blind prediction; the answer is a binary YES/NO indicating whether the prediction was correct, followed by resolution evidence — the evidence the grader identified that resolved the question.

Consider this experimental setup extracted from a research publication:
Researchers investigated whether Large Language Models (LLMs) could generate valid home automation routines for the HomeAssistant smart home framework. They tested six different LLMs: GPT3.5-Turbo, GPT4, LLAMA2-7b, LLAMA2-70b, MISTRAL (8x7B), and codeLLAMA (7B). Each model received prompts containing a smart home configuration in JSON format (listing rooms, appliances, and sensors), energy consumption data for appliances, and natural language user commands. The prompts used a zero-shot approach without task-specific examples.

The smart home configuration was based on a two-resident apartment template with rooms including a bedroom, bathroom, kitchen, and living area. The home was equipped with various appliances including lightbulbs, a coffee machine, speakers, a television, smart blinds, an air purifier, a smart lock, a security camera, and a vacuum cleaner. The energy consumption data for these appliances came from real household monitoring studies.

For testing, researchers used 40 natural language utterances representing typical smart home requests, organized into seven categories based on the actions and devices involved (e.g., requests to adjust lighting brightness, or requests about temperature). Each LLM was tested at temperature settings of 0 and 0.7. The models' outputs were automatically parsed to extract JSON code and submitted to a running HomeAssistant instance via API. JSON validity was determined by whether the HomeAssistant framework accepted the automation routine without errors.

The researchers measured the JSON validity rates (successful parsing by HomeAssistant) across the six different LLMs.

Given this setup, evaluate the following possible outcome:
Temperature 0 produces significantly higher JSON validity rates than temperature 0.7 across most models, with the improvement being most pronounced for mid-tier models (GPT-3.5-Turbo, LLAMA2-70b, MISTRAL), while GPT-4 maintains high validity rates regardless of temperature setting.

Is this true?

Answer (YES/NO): NO